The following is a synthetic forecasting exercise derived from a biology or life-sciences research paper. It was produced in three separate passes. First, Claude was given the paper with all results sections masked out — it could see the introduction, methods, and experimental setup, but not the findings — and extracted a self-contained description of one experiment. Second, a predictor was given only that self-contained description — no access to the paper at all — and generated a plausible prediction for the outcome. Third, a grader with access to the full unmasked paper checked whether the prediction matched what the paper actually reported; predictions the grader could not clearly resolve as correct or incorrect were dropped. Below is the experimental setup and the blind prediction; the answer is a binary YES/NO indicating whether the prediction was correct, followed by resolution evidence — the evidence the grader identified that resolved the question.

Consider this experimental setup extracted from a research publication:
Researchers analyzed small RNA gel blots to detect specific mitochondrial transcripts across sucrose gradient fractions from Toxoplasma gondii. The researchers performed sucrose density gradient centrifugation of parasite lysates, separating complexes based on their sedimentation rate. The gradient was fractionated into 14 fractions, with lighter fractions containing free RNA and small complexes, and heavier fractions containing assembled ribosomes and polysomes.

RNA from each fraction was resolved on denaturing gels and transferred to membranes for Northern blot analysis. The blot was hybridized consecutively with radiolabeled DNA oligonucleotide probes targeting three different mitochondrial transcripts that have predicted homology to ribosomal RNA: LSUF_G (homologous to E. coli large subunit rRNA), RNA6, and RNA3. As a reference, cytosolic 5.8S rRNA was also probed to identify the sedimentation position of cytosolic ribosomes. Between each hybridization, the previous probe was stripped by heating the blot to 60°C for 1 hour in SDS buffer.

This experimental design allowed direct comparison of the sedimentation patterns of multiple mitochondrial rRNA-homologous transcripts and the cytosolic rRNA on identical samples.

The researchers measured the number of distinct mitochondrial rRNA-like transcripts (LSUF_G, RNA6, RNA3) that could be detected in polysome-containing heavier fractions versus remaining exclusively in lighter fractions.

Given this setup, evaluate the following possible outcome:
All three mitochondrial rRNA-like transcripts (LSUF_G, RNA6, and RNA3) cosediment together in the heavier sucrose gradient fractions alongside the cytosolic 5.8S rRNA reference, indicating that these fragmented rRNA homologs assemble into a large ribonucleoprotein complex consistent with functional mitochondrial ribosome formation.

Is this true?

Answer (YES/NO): YES